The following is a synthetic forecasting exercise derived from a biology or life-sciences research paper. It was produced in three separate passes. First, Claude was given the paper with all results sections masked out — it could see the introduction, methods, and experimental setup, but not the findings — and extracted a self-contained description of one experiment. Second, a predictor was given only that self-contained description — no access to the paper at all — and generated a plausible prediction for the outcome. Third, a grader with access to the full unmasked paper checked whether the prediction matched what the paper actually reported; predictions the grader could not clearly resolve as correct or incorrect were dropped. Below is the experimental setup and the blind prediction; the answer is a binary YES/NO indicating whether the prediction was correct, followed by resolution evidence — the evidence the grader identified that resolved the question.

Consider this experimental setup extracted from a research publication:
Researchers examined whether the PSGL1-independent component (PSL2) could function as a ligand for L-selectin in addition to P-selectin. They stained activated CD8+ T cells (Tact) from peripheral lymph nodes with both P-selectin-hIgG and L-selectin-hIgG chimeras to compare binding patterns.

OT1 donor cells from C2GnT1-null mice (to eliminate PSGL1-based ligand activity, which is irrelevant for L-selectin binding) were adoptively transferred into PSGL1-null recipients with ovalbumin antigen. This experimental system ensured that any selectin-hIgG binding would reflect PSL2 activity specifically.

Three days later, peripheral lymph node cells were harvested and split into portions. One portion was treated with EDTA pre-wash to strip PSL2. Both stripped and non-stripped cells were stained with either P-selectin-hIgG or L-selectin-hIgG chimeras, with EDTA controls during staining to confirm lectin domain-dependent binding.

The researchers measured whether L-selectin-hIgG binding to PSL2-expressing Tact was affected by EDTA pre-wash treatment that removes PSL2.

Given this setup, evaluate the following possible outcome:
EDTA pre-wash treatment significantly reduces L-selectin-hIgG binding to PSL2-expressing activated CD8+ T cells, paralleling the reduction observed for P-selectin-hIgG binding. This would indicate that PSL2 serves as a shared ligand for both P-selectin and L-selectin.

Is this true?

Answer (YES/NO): YES